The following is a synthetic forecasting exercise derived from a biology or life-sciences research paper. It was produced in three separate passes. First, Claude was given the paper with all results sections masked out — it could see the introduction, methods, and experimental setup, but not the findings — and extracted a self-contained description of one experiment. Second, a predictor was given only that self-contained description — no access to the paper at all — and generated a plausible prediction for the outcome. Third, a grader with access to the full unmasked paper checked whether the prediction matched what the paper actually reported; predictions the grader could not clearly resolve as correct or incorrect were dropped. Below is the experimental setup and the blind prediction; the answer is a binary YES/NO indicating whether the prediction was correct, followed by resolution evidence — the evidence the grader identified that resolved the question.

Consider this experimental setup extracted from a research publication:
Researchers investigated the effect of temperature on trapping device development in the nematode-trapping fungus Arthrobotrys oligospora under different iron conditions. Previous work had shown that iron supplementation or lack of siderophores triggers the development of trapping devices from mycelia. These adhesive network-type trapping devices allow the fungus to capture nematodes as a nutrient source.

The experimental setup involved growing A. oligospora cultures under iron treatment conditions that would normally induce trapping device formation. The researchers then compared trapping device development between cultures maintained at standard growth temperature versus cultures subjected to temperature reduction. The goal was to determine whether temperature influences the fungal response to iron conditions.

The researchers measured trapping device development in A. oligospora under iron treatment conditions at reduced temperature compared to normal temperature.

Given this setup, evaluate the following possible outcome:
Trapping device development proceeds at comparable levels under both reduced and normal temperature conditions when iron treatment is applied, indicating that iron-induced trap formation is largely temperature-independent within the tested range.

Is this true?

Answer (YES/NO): NO